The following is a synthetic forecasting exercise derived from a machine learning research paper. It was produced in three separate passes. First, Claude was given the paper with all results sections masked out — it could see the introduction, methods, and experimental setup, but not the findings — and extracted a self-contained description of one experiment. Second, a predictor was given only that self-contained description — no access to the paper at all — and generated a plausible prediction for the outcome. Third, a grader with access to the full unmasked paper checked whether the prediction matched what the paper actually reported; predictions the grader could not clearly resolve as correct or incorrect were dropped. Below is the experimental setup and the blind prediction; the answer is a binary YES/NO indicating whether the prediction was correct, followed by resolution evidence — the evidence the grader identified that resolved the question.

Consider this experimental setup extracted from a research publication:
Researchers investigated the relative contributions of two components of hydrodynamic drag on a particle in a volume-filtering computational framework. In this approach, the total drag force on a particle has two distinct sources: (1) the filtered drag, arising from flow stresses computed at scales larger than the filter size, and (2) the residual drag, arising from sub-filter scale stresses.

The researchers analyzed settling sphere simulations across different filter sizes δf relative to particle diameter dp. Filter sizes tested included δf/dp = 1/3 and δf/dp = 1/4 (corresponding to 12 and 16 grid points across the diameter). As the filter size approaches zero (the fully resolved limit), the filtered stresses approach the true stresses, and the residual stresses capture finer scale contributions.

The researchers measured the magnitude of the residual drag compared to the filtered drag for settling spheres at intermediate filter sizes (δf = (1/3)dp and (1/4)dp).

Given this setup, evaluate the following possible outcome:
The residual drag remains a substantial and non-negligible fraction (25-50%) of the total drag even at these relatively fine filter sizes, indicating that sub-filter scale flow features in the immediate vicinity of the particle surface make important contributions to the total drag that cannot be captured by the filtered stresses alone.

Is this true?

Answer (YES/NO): NO